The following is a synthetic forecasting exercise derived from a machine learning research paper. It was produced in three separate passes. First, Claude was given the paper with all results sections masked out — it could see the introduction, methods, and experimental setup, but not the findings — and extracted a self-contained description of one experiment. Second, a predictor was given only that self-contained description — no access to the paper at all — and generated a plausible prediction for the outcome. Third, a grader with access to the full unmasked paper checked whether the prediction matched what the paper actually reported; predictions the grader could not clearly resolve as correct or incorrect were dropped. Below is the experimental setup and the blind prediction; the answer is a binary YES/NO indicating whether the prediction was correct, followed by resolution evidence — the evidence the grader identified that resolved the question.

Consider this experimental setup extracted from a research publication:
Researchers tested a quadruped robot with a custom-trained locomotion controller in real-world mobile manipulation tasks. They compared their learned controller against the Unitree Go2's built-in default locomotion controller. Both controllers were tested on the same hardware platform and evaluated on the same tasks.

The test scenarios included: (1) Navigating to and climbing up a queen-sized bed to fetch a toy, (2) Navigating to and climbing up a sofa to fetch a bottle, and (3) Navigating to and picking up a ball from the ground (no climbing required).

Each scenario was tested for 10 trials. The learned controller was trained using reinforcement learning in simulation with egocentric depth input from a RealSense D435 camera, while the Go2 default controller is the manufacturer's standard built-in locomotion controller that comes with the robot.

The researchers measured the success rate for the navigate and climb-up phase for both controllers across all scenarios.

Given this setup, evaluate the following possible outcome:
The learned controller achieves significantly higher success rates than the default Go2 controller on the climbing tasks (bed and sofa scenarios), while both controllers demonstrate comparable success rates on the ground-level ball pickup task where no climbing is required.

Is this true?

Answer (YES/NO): NO